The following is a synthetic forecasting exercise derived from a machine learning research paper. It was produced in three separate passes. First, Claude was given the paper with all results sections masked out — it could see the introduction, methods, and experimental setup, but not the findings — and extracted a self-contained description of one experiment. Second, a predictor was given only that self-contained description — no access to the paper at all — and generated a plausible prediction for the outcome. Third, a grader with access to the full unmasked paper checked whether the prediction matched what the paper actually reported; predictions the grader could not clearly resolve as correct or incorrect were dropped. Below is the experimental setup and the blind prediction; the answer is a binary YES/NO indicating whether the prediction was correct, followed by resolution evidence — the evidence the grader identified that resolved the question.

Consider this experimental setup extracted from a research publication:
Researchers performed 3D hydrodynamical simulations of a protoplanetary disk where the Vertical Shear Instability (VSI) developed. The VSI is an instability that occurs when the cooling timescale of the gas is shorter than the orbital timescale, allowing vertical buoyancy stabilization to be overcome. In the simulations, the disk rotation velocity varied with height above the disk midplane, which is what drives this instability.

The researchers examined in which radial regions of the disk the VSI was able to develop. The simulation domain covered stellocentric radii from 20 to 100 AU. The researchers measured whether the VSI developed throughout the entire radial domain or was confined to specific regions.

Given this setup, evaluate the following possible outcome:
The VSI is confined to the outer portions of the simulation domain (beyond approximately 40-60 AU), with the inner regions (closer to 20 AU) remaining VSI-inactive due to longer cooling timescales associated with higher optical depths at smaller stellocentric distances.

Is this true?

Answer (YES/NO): NO